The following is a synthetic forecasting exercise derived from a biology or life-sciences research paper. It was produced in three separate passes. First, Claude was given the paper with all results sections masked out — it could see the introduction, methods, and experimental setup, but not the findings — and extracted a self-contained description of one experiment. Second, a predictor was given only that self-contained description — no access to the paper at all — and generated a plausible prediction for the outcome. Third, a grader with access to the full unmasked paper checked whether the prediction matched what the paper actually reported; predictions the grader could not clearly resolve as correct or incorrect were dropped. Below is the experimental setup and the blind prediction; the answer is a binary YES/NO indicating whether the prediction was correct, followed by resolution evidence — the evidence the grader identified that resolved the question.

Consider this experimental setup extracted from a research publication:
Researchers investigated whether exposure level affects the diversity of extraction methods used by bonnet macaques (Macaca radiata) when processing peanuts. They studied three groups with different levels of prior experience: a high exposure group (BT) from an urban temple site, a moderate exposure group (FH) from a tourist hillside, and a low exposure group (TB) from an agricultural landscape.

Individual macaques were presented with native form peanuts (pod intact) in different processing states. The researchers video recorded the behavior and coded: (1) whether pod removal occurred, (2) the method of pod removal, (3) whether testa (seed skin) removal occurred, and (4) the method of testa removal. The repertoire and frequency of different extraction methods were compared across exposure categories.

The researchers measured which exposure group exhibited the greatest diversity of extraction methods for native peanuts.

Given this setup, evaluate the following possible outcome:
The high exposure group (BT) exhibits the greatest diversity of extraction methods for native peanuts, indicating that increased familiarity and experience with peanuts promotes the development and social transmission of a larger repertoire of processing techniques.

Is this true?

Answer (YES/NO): NO